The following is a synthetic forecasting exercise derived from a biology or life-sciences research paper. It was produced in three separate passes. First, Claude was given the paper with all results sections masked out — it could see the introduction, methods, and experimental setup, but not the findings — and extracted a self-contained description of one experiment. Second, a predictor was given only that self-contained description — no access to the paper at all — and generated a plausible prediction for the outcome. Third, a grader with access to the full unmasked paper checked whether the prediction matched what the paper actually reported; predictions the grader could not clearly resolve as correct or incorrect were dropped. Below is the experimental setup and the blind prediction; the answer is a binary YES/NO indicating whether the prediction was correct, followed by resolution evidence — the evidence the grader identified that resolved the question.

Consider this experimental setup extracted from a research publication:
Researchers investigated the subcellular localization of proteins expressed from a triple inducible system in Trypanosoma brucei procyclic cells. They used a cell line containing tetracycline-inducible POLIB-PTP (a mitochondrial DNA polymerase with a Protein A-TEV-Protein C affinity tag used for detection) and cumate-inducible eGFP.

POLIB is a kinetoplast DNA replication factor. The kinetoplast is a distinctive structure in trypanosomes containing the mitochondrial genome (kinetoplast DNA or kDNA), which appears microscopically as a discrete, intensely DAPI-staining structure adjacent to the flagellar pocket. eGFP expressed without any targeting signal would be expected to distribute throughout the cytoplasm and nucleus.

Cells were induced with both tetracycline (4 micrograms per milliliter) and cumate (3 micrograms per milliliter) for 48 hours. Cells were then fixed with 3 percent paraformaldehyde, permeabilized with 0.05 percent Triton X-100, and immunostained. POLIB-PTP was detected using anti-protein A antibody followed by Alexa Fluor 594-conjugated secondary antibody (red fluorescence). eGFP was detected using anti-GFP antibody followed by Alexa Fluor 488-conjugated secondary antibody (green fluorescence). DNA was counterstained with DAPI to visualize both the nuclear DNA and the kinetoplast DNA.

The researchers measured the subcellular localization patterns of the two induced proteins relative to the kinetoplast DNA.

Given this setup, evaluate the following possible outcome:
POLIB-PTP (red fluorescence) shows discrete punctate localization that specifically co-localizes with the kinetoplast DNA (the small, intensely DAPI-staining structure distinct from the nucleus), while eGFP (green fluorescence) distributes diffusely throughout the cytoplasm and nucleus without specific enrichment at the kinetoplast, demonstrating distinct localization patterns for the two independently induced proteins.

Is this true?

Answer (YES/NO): NO